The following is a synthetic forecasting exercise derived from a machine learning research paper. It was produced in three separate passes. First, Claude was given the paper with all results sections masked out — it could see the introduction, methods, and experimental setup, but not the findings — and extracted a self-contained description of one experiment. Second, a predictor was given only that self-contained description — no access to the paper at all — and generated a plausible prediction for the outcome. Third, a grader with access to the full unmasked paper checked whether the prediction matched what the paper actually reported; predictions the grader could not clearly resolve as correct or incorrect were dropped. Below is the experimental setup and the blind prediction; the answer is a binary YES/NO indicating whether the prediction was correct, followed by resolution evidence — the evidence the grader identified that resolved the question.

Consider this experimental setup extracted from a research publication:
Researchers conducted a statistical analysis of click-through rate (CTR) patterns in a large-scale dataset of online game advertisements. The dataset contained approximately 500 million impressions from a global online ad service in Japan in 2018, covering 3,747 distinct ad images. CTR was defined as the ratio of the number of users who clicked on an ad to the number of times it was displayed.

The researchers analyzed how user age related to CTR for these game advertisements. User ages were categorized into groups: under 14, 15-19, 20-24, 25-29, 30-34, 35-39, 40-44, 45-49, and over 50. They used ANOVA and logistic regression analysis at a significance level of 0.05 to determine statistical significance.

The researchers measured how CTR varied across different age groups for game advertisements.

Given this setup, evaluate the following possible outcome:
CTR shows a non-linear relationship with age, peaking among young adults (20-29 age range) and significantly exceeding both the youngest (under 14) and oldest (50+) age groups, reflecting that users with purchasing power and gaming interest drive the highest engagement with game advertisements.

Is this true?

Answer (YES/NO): NO